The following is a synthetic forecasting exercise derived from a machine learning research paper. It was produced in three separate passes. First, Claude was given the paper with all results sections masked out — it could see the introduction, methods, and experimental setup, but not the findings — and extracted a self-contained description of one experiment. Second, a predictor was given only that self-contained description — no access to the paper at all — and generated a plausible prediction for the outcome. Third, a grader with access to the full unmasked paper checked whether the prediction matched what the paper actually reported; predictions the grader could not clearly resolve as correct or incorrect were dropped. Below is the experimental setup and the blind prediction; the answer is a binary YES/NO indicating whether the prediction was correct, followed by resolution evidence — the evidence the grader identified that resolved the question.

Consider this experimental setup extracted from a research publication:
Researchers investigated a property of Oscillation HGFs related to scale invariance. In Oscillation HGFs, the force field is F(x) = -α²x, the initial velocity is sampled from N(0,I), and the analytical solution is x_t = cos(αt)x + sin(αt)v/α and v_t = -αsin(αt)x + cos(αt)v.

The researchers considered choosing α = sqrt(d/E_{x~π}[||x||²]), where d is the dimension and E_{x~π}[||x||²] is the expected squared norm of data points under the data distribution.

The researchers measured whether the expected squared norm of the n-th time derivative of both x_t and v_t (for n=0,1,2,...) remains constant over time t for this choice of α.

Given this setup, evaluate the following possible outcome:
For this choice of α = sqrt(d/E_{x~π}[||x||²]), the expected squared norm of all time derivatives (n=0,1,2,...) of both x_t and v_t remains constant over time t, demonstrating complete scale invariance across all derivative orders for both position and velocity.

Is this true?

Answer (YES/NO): YES